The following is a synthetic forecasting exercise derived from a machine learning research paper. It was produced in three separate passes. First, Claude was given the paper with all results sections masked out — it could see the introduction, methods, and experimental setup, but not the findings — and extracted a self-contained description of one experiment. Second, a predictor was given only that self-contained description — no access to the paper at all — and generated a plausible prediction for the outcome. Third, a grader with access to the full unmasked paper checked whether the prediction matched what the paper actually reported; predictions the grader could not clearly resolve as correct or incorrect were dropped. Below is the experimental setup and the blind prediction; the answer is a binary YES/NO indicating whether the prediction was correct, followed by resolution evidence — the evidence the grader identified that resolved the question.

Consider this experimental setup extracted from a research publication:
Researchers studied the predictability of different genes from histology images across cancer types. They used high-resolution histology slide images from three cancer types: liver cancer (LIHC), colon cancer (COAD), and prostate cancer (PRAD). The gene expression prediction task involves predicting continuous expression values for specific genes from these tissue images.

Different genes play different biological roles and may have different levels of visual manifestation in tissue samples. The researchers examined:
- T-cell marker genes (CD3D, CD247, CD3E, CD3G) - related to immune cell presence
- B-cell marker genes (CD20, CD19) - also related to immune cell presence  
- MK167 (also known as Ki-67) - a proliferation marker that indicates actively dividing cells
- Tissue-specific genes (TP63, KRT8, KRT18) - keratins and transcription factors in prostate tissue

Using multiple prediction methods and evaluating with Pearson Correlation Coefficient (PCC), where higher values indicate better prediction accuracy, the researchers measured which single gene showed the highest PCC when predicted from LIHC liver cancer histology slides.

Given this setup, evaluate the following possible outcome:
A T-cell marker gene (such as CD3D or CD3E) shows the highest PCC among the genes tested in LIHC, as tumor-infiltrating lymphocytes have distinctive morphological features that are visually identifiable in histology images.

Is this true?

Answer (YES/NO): NO